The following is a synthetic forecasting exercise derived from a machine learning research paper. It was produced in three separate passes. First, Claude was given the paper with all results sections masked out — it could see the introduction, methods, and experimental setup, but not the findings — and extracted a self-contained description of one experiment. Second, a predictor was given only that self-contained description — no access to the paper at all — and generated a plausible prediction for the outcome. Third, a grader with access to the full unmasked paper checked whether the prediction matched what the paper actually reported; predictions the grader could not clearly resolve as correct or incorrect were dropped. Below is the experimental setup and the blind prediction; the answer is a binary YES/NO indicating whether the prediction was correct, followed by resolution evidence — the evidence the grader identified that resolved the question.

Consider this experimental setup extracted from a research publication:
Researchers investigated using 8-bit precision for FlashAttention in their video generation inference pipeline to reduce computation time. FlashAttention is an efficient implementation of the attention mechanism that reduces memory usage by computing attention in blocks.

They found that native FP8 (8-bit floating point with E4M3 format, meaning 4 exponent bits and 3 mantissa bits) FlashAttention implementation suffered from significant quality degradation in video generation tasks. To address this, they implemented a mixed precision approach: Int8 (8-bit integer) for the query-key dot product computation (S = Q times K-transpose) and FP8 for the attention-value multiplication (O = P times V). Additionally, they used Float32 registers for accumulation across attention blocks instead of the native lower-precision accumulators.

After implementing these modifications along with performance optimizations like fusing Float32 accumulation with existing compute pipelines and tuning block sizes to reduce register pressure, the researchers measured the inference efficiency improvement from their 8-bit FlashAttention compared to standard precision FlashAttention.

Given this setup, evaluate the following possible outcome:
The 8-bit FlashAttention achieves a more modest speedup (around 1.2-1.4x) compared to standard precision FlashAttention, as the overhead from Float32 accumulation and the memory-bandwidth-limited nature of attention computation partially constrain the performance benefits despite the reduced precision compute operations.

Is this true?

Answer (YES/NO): YES